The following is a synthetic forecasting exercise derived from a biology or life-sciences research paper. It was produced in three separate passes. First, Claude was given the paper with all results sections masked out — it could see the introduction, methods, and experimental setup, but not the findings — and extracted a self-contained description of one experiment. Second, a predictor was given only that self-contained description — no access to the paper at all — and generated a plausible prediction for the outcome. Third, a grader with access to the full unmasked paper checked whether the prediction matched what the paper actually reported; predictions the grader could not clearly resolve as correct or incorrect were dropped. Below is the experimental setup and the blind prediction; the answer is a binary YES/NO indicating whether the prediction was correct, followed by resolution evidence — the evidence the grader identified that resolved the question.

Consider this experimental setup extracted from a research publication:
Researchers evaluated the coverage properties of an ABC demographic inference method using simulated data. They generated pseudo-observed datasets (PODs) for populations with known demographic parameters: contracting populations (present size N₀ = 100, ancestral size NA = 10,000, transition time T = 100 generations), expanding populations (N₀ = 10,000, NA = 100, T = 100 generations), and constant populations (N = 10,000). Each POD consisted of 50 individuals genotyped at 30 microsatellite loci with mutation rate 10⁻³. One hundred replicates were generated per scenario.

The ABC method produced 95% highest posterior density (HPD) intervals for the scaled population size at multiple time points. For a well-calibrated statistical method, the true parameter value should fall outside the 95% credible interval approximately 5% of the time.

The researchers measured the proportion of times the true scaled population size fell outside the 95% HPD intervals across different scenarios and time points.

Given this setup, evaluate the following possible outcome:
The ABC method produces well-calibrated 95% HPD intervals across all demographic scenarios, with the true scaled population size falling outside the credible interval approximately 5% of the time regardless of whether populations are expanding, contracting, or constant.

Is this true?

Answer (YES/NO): NO